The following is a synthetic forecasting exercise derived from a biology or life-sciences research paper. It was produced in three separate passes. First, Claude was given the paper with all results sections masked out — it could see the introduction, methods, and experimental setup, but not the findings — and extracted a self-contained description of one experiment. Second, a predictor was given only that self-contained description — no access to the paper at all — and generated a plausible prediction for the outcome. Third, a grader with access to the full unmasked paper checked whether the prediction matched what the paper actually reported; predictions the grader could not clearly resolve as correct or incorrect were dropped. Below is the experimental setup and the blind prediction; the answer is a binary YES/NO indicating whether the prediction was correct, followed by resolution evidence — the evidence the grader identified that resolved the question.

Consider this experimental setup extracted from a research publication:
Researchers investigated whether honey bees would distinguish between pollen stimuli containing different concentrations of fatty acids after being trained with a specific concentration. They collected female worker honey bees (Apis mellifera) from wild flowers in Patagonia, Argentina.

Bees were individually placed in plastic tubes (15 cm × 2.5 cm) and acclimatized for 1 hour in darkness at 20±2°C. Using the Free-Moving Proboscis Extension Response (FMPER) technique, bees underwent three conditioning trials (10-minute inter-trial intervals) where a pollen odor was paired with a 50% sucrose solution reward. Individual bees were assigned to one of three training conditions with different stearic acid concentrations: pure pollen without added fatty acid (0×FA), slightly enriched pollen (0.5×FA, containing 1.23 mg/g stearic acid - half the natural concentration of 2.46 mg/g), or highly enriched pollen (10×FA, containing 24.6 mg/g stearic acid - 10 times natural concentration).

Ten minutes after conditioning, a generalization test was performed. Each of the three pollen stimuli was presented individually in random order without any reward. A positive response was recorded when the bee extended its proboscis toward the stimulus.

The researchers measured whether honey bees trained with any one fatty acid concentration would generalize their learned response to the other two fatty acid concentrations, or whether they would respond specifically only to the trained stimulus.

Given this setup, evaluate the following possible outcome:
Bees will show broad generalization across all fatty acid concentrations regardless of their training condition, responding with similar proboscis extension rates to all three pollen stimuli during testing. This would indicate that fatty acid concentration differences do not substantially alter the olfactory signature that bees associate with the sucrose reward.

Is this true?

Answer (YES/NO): YES